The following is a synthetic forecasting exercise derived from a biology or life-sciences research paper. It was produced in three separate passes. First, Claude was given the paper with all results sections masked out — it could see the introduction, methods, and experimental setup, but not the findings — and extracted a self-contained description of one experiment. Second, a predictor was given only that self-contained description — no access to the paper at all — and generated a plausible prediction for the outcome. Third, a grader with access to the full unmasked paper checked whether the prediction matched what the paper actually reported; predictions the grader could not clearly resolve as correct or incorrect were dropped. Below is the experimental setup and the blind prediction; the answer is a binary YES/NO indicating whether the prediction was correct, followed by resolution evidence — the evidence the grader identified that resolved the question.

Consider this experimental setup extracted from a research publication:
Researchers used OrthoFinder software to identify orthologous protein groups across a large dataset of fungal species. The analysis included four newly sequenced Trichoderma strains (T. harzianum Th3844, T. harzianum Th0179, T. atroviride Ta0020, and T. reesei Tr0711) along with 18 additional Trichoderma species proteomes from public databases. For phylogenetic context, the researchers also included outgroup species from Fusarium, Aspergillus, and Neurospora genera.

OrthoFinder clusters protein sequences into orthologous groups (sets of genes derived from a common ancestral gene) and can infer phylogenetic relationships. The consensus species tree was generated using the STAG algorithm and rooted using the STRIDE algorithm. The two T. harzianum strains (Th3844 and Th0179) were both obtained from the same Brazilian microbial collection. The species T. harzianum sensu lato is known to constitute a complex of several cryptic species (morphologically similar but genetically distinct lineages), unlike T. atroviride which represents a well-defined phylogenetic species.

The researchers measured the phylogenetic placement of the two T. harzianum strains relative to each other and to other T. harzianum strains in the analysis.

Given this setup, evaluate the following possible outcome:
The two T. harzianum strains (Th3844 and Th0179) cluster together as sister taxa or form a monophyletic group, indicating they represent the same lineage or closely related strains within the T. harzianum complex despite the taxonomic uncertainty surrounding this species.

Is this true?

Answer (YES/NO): NO